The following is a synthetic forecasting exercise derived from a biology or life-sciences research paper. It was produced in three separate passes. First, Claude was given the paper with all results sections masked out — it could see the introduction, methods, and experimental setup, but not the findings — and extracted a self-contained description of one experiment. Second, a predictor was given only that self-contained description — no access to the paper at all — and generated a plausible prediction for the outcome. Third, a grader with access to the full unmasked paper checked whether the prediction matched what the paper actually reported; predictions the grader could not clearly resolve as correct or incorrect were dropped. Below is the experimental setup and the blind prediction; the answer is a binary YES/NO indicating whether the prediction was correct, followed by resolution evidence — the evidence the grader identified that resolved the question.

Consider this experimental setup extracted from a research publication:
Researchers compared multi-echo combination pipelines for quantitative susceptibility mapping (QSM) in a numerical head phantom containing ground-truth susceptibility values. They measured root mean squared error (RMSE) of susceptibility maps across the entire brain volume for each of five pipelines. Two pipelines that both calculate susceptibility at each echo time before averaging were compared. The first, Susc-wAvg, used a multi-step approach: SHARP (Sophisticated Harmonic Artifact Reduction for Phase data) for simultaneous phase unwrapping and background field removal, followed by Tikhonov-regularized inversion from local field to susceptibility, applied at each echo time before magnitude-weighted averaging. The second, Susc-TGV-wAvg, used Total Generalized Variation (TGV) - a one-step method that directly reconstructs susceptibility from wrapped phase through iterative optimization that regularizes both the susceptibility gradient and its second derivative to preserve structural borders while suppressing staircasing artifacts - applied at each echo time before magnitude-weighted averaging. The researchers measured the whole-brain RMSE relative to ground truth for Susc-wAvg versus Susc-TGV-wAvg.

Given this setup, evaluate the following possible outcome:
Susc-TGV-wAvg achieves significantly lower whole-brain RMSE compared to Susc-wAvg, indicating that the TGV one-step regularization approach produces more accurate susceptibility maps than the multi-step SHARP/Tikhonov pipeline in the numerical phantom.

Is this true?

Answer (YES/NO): YES